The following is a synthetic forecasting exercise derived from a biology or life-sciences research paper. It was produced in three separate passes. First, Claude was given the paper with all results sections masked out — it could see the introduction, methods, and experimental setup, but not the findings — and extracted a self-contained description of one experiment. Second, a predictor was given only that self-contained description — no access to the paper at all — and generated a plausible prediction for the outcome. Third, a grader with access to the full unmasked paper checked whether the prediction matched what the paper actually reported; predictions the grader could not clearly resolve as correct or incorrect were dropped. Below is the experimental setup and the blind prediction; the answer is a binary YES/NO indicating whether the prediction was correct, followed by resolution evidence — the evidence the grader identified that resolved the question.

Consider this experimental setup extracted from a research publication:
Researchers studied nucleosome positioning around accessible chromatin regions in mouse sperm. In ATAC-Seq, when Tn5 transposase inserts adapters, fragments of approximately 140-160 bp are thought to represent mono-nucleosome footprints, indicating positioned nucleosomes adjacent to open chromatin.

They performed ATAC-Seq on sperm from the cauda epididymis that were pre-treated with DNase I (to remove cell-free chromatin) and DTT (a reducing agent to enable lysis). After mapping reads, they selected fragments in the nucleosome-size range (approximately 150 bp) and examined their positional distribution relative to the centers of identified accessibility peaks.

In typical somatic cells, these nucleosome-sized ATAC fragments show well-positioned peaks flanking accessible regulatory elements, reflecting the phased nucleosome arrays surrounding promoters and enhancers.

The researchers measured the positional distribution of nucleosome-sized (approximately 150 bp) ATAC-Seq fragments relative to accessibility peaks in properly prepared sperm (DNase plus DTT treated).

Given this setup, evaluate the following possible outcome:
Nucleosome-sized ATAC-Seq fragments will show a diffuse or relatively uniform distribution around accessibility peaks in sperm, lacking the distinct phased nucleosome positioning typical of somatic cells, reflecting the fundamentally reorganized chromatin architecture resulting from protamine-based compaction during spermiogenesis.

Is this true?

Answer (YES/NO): YES